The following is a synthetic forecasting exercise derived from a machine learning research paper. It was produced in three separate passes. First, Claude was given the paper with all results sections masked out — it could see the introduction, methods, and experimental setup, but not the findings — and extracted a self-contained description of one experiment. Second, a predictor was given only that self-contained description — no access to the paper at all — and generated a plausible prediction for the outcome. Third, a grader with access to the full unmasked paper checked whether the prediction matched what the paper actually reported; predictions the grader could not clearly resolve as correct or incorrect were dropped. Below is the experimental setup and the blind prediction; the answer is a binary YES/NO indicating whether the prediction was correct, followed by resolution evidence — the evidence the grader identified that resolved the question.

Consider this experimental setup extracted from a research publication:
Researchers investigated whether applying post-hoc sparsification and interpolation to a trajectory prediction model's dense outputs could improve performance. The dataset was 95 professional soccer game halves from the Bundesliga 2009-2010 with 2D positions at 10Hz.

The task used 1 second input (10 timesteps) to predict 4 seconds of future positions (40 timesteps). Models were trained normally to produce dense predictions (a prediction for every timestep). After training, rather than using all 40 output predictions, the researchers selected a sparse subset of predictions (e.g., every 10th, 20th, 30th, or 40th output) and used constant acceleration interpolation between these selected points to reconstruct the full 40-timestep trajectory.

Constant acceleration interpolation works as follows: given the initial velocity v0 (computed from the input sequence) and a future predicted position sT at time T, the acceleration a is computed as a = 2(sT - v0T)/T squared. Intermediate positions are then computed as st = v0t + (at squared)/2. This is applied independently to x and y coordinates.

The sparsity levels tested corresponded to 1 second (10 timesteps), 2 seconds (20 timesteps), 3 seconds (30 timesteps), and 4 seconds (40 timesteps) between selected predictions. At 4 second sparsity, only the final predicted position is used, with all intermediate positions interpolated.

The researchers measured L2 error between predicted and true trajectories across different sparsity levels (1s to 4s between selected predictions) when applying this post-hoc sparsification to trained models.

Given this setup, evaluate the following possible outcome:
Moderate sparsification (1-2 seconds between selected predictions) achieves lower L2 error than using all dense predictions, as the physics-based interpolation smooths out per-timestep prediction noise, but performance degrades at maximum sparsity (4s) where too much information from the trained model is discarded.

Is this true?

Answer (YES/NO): NO